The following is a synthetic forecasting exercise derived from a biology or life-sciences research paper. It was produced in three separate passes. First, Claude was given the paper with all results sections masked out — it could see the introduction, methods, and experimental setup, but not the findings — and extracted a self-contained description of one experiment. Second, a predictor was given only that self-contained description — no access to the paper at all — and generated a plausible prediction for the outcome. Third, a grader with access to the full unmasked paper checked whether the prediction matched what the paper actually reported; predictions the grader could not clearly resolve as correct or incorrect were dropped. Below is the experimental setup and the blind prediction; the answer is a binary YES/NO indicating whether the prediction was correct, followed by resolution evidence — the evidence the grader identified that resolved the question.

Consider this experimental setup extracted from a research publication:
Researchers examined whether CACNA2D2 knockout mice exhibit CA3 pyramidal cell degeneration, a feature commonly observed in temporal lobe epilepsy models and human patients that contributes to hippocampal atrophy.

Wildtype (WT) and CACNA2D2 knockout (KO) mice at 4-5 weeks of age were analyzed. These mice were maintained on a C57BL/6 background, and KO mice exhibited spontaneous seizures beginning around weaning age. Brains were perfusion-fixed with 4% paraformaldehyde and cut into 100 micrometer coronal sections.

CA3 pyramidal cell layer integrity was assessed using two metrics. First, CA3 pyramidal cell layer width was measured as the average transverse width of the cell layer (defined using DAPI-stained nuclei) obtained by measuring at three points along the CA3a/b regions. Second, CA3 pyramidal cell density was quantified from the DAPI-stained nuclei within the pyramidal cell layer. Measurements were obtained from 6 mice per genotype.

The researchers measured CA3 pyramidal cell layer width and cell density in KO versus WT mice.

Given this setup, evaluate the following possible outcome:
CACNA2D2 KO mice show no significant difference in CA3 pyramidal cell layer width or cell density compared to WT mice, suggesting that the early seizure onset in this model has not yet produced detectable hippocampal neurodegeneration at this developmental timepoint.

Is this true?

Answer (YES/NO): YES